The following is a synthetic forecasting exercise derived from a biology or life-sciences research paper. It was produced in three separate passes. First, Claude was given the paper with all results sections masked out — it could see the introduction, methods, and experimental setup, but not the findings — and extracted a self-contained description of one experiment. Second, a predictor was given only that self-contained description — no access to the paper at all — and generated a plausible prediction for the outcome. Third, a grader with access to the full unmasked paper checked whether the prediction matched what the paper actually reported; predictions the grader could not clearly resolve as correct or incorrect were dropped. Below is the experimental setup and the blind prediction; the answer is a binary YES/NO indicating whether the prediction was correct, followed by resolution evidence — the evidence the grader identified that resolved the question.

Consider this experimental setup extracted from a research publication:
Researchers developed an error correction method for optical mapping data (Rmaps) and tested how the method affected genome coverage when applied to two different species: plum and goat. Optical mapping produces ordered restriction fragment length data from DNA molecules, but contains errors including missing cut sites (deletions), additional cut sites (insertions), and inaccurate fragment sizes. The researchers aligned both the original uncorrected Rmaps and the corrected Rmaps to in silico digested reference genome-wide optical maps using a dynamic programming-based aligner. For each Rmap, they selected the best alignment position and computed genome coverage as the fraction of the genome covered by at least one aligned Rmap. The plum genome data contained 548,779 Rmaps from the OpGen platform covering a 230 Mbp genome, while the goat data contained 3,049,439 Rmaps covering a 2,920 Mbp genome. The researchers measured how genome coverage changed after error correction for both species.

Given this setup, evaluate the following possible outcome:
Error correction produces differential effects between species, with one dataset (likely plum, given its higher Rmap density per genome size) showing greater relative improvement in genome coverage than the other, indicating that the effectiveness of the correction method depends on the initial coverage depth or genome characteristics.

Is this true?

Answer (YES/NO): NO